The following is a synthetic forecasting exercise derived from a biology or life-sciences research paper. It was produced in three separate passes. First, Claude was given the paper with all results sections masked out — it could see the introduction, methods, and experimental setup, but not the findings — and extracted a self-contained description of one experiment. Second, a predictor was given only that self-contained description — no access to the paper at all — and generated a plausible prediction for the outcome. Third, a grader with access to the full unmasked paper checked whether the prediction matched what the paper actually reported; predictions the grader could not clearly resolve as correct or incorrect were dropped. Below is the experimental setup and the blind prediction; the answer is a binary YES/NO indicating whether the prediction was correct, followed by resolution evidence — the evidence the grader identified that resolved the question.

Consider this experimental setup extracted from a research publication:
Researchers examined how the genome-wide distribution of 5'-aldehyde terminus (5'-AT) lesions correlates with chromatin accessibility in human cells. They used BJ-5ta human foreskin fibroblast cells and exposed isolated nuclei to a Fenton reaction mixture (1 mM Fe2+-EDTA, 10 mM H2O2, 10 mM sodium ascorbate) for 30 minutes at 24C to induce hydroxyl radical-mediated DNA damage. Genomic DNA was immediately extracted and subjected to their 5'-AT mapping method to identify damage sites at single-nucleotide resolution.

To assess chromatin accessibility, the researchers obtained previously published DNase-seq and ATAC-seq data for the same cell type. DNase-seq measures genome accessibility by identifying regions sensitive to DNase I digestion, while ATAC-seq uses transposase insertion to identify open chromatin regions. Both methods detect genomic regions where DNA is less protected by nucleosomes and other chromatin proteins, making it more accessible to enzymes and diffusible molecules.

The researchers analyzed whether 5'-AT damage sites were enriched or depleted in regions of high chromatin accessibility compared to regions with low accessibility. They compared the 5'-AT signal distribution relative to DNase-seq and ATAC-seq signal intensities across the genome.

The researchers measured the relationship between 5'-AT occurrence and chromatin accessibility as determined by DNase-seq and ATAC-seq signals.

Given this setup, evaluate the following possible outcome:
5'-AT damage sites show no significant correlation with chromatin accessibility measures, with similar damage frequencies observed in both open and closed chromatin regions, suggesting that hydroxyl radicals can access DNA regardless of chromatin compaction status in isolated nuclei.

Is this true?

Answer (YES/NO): NO